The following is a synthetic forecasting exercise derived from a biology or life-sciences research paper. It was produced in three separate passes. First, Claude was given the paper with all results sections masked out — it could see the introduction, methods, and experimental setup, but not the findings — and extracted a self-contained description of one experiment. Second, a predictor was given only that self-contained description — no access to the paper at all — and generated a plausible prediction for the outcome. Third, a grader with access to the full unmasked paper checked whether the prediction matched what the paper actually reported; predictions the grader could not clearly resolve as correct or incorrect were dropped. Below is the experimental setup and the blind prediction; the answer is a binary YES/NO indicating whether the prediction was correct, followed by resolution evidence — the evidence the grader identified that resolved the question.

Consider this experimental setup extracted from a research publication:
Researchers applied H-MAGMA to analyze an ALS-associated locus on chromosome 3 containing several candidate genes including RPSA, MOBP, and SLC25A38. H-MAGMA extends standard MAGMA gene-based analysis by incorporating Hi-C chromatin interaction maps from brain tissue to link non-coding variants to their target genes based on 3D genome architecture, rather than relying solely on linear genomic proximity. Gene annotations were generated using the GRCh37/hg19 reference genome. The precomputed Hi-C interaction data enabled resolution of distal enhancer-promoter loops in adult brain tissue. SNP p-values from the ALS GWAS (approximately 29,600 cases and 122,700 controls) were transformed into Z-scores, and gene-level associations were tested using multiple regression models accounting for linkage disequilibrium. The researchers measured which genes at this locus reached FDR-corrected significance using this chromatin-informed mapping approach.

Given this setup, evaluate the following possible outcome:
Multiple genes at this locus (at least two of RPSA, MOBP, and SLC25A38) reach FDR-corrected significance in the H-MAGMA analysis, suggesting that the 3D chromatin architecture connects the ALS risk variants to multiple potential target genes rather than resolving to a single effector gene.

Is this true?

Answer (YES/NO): YES